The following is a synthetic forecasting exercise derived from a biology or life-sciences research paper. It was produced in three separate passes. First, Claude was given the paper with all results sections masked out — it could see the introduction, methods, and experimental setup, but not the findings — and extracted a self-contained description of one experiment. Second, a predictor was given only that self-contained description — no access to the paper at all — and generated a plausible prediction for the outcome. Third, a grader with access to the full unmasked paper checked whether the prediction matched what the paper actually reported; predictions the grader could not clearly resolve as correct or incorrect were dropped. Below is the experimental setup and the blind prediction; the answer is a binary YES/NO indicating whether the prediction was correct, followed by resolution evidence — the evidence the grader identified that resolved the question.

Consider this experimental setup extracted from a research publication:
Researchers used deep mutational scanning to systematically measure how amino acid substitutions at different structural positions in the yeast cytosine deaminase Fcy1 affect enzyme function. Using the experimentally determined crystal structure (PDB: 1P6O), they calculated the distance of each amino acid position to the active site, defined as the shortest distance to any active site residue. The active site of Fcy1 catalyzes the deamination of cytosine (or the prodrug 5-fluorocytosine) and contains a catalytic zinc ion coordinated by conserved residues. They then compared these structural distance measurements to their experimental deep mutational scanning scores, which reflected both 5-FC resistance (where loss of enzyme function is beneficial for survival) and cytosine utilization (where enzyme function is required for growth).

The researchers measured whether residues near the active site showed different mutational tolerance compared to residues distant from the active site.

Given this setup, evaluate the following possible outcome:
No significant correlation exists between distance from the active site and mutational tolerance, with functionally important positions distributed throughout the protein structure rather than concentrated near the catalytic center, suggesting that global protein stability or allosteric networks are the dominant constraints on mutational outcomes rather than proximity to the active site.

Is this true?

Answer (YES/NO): NO